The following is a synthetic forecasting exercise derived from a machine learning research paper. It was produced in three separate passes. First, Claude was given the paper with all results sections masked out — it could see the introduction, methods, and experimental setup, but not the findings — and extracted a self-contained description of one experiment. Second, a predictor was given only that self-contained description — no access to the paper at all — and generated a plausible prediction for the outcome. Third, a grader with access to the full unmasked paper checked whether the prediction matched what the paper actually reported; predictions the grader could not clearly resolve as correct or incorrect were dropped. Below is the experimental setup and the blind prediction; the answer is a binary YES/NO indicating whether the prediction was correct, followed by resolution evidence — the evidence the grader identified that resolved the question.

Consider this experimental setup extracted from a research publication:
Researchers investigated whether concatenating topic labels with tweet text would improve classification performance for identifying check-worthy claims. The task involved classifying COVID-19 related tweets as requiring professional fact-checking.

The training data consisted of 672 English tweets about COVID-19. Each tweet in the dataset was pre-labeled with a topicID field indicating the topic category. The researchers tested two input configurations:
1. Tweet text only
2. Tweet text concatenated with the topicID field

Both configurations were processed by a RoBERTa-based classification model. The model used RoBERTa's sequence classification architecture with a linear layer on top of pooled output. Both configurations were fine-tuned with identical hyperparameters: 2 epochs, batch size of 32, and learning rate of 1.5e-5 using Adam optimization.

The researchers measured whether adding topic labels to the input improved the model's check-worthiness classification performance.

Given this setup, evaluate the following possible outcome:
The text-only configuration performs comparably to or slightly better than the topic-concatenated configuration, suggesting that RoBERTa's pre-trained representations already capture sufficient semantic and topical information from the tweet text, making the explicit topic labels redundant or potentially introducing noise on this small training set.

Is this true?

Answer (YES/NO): YES